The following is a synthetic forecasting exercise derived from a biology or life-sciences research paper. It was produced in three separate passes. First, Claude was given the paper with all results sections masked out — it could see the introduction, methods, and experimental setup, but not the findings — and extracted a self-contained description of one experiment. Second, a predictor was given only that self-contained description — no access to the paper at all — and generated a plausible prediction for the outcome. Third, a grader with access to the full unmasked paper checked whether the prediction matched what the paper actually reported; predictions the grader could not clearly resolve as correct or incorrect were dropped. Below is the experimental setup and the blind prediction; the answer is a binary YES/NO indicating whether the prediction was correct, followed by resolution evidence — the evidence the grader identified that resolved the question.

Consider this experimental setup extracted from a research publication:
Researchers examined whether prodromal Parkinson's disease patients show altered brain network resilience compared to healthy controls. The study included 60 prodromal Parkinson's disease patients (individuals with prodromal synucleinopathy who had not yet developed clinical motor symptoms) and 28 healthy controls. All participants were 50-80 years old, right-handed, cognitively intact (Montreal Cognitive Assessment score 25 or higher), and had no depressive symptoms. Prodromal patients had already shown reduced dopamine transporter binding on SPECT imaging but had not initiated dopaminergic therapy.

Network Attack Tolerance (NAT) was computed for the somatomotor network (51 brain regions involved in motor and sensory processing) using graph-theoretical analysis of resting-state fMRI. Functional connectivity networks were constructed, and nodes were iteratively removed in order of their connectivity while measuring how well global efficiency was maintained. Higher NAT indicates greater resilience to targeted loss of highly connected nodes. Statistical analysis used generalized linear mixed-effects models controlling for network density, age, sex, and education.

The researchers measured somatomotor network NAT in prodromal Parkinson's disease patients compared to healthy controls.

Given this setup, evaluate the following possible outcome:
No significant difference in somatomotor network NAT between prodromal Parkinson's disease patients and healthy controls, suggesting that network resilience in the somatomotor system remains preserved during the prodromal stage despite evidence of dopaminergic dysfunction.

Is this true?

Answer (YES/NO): NO